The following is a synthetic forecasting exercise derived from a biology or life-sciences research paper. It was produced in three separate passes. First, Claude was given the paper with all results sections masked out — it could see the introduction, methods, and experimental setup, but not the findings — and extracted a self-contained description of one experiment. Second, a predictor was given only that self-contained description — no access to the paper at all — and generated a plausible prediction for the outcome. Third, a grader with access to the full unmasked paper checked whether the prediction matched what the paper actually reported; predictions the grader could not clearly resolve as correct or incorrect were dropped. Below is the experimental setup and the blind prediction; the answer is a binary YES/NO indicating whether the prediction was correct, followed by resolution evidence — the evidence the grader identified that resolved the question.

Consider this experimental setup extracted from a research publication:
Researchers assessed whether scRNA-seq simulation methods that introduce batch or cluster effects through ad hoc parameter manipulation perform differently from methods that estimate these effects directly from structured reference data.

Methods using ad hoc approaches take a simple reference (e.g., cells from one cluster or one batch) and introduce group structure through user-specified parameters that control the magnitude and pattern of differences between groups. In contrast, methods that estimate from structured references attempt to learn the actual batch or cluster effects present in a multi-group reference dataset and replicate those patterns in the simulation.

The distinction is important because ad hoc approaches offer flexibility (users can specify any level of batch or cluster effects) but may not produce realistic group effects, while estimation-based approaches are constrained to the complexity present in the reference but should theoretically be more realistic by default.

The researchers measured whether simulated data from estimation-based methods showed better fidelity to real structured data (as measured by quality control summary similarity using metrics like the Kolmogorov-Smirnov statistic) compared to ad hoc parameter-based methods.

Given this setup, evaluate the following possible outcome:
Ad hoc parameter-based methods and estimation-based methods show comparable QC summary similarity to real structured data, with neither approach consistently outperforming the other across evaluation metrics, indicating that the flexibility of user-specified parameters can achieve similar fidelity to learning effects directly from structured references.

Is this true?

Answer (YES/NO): NO